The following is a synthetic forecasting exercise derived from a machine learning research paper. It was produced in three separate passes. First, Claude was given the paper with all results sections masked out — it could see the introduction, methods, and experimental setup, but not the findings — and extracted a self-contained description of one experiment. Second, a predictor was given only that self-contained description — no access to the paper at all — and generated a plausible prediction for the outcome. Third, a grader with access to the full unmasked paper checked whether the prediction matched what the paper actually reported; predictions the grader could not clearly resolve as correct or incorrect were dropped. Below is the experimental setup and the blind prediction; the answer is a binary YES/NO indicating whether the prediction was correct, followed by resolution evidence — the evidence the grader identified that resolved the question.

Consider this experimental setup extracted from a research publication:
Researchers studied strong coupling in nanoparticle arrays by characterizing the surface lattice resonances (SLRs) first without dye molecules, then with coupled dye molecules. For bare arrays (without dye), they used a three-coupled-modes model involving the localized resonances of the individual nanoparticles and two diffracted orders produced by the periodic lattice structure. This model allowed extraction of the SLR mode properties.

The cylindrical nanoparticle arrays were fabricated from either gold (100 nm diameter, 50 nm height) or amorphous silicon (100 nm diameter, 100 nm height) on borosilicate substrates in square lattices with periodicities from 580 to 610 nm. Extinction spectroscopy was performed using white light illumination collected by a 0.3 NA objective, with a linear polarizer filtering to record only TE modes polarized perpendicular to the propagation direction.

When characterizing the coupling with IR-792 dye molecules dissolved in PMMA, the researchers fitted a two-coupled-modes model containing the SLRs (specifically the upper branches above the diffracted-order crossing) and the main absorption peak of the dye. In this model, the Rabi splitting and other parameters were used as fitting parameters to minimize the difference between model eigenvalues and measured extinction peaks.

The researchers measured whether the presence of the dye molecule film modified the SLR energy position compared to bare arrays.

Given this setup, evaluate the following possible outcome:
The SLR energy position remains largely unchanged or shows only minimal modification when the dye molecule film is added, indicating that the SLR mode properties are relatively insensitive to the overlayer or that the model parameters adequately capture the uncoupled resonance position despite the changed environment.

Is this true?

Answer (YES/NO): NO